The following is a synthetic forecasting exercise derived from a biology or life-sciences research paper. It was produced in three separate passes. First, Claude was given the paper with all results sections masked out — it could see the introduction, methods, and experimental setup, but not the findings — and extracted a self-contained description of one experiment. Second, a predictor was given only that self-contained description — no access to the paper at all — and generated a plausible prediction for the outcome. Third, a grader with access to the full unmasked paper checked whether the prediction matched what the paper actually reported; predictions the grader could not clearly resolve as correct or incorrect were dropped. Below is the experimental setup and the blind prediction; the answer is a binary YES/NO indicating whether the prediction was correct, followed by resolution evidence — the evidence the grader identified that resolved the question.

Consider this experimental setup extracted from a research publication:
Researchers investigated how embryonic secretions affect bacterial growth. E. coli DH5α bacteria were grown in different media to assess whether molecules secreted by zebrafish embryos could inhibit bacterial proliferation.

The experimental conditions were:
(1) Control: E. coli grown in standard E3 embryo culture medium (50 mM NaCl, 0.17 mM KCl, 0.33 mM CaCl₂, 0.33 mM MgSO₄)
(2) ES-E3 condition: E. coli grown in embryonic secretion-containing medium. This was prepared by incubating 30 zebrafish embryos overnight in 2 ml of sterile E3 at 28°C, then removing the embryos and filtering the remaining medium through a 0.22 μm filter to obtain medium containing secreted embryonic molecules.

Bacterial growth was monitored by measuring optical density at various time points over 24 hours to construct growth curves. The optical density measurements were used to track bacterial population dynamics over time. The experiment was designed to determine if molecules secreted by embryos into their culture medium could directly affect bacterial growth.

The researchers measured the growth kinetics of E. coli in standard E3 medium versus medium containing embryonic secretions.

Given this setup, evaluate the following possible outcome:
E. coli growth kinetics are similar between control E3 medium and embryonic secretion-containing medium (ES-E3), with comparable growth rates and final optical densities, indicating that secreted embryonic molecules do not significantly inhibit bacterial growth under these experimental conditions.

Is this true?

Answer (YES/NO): NO